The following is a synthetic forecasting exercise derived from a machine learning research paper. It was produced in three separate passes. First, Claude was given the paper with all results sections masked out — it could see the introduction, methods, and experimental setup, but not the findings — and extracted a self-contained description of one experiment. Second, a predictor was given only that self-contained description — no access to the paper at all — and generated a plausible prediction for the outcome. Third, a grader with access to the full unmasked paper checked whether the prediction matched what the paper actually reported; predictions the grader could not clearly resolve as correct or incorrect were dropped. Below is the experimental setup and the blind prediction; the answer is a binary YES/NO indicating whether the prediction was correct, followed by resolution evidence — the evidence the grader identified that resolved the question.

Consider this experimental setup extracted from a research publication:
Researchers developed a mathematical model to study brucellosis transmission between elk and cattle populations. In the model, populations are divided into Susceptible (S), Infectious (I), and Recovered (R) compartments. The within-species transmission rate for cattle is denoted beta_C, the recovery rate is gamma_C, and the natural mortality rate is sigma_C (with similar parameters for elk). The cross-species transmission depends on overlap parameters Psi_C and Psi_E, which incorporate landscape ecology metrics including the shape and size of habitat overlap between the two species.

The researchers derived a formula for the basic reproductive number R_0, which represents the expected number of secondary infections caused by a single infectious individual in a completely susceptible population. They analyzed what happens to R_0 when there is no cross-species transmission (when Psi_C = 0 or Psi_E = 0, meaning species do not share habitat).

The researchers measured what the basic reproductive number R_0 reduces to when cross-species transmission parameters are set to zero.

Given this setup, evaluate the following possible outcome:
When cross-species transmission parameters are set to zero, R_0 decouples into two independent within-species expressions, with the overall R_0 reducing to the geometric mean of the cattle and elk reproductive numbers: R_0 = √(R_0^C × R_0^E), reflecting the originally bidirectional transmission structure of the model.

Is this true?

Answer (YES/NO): NO